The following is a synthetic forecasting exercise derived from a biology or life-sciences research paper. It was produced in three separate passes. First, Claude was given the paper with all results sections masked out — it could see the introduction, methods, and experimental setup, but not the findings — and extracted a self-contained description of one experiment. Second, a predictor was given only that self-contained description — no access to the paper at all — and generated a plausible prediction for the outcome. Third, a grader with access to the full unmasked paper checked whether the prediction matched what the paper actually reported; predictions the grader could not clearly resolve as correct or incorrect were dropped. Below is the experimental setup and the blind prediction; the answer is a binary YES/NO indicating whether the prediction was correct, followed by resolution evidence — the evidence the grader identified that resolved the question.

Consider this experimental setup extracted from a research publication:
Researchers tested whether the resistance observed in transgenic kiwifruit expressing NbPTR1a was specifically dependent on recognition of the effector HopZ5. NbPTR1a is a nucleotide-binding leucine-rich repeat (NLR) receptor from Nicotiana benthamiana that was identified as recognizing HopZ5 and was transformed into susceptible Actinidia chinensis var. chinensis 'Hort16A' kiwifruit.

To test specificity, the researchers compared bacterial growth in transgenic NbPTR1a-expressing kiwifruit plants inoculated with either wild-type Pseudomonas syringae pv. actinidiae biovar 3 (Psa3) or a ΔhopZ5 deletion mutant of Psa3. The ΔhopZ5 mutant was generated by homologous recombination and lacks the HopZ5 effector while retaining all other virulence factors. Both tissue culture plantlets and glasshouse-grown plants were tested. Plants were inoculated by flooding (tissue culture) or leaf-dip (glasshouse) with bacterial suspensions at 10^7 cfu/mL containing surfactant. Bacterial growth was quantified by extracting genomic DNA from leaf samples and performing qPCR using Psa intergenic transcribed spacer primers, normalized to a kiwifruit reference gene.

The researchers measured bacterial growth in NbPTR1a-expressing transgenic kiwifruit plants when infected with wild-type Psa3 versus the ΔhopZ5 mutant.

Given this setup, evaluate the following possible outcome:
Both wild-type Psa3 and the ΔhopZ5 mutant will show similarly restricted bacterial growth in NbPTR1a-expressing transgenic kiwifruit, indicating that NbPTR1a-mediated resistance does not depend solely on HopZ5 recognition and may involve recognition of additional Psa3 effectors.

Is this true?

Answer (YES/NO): NO